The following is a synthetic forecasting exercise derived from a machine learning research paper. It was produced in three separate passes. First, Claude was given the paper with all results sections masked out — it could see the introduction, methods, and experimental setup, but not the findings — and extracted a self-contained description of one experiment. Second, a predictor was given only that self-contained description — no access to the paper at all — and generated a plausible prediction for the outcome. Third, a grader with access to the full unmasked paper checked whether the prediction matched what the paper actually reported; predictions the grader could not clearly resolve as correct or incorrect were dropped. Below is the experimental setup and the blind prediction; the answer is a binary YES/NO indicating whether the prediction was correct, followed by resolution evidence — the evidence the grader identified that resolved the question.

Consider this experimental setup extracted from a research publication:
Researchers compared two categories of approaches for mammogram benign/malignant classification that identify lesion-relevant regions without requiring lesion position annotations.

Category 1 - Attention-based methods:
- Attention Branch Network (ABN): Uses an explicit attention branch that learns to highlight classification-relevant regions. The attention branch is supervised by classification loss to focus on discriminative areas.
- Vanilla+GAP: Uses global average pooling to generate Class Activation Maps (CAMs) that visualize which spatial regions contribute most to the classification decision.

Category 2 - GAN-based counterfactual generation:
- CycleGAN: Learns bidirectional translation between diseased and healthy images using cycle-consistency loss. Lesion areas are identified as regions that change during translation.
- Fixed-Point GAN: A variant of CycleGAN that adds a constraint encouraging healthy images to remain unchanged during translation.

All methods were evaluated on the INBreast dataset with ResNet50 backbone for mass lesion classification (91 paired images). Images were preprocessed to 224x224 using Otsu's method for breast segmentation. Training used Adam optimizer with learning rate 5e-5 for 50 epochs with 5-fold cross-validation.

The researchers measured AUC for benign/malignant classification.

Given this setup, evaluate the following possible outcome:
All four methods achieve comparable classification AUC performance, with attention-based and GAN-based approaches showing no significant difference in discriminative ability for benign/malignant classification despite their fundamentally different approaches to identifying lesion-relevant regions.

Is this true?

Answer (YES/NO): YES